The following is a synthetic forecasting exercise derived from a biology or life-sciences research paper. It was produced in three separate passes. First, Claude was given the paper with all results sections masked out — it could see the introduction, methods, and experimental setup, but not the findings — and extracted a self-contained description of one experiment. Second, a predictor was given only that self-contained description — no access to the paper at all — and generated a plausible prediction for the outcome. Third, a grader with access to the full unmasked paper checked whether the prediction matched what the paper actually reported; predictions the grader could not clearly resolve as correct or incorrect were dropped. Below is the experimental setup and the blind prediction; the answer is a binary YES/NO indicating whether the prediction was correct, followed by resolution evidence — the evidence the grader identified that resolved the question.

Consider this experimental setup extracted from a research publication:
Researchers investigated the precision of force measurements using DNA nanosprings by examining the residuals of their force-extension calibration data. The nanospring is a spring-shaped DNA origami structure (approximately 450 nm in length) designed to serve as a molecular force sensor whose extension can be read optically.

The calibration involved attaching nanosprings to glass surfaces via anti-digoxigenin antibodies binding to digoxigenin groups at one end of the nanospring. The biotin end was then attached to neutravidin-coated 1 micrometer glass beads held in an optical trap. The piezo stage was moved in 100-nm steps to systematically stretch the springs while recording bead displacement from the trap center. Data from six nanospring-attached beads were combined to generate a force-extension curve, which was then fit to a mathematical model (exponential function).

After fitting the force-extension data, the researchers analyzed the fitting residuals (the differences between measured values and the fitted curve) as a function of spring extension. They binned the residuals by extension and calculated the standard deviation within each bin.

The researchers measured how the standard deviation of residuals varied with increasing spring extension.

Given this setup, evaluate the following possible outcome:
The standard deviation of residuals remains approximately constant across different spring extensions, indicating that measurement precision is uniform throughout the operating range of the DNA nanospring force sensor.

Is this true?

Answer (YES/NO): NO